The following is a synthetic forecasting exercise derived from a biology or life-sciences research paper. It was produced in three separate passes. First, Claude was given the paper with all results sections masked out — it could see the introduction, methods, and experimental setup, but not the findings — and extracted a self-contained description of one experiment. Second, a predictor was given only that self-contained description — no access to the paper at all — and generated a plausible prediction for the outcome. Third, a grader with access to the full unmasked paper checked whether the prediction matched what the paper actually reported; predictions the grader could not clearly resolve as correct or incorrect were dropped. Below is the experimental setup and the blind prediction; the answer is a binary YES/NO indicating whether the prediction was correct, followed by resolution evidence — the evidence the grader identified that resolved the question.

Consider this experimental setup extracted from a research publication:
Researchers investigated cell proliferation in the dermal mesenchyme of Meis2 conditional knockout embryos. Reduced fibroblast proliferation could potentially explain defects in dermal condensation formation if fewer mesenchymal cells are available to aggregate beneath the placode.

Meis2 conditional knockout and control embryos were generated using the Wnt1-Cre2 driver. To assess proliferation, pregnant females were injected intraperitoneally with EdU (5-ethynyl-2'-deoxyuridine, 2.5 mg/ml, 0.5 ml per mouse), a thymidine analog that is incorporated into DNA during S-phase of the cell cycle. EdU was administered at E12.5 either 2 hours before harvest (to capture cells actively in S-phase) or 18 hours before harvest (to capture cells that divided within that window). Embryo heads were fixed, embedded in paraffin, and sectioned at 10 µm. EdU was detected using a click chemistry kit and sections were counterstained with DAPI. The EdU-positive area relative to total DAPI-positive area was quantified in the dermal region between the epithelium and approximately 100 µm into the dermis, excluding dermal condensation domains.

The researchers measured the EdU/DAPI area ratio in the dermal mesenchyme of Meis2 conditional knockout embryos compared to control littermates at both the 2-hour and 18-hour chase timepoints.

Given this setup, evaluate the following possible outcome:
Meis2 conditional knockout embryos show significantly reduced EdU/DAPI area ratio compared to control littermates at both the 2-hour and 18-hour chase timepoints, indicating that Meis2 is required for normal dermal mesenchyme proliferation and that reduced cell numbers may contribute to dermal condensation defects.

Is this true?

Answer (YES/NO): YES